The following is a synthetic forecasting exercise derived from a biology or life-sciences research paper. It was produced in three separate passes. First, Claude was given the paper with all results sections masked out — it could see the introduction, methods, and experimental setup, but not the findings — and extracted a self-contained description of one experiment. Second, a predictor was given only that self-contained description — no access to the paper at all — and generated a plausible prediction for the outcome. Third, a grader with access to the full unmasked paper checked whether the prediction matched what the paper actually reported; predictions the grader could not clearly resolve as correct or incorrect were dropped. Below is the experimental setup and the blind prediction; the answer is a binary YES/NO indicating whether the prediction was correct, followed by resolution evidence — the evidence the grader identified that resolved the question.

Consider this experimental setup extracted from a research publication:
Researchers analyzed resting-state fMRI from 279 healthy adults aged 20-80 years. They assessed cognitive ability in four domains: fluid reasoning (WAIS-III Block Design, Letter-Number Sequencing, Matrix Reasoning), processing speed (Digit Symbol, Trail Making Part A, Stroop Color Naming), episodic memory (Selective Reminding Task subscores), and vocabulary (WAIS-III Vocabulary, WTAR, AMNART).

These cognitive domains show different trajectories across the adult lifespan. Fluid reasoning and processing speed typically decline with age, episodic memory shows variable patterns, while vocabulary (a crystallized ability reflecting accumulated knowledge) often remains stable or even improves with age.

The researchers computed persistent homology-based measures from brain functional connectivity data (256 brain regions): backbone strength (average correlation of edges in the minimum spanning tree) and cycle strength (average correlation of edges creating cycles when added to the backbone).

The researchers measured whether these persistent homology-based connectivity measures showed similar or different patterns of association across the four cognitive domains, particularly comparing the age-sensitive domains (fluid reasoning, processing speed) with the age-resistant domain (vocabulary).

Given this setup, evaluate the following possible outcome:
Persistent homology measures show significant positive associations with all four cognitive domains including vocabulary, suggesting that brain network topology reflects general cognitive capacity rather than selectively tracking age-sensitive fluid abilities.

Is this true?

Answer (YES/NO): NO